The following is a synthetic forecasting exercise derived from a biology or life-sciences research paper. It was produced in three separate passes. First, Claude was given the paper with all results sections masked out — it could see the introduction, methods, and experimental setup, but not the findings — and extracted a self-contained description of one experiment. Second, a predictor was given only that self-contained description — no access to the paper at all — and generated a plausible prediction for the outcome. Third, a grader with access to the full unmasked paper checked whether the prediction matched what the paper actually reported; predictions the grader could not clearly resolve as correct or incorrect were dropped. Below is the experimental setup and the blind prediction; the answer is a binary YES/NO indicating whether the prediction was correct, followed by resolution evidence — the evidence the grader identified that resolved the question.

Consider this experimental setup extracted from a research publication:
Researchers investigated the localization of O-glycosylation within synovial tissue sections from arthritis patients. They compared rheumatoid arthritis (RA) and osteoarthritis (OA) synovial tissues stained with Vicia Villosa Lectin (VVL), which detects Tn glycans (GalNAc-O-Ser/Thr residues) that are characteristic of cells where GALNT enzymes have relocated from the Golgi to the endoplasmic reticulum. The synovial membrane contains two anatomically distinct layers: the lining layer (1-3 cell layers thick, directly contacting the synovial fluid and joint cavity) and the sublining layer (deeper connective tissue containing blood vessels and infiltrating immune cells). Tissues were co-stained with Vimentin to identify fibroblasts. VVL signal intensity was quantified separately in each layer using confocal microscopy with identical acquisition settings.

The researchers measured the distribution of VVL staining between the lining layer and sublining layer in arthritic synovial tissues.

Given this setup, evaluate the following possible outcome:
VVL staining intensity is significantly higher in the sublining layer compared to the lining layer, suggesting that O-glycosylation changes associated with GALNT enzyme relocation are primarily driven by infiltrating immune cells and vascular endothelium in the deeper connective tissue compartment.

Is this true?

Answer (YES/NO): NO